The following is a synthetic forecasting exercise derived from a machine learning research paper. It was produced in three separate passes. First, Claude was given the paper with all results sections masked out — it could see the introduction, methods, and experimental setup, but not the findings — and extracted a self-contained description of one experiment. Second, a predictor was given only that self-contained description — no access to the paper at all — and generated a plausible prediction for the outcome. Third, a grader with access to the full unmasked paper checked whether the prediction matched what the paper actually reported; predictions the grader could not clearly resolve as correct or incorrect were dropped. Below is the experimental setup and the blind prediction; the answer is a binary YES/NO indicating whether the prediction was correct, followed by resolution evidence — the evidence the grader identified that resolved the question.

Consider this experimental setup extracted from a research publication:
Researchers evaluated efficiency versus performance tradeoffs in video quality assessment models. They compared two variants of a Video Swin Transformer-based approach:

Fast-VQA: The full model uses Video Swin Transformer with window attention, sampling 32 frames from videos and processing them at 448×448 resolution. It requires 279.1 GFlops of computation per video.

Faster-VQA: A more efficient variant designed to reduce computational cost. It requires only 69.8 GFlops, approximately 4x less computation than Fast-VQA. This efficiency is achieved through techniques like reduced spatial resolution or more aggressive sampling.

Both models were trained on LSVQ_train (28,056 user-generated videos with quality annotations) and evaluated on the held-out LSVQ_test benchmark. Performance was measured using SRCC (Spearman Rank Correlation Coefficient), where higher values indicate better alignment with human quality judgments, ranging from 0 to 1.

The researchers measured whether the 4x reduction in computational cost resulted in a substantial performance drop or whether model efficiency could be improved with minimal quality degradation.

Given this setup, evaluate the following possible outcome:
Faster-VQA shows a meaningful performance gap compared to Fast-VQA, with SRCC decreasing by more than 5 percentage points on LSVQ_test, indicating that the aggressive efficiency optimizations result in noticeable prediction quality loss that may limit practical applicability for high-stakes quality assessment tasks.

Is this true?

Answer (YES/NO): NO